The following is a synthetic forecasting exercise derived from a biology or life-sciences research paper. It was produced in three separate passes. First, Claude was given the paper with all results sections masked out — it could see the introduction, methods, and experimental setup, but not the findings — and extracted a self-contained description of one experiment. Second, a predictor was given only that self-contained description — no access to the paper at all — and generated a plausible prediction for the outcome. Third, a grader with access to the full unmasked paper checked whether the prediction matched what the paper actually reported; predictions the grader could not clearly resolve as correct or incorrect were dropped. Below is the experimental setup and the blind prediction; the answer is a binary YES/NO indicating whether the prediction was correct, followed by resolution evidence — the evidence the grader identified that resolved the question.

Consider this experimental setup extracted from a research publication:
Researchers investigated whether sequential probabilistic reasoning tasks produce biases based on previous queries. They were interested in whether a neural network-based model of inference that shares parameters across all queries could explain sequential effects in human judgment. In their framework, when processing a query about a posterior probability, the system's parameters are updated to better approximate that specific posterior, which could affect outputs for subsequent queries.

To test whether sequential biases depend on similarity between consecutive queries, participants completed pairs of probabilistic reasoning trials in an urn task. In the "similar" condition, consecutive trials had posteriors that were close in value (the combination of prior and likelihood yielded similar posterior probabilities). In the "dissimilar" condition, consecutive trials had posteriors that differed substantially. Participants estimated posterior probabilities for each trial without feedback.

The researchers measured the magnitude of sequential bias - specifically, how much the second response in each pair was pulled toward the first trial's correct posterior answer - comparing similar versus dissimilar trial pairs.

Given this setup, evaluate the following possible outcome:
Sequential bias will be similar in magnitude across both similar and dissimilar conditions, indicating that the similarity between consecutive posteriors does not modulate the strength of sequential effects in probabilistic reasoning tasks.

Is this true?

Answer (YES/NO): NO